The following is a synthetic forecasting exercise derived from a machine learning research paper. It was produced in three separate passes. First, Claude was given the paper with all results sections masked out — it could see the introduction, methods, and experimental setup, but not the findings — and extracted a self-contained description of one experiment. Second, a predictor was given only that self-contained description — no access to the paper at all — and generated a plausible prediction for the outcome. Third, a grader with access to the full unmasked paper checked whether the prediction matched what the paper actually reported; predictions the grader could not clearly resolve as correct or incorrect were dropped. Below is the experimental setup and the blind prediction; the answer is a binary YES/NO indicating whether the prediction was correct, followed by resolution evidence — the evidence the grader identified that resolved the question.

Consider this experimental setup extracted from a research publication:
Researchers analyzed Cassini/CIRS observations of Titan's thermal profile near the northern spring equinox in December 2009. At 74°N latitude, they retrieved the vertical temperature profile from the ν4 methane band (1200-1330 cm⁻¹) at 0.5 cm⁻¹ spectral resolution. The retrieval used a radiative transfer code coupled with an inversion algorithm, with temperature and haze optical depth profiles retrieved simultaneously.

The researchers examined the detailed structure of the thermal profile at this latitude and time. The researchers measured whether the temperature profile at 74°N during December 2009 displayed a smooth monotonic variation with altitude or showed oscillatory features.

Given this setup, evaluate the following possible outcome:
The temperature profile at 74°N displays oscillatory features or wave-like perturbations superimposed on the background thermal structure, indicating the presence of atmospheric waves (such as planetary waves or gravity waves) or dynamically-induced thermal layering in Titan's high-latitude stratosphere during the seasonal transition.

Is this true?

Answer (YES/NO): YES